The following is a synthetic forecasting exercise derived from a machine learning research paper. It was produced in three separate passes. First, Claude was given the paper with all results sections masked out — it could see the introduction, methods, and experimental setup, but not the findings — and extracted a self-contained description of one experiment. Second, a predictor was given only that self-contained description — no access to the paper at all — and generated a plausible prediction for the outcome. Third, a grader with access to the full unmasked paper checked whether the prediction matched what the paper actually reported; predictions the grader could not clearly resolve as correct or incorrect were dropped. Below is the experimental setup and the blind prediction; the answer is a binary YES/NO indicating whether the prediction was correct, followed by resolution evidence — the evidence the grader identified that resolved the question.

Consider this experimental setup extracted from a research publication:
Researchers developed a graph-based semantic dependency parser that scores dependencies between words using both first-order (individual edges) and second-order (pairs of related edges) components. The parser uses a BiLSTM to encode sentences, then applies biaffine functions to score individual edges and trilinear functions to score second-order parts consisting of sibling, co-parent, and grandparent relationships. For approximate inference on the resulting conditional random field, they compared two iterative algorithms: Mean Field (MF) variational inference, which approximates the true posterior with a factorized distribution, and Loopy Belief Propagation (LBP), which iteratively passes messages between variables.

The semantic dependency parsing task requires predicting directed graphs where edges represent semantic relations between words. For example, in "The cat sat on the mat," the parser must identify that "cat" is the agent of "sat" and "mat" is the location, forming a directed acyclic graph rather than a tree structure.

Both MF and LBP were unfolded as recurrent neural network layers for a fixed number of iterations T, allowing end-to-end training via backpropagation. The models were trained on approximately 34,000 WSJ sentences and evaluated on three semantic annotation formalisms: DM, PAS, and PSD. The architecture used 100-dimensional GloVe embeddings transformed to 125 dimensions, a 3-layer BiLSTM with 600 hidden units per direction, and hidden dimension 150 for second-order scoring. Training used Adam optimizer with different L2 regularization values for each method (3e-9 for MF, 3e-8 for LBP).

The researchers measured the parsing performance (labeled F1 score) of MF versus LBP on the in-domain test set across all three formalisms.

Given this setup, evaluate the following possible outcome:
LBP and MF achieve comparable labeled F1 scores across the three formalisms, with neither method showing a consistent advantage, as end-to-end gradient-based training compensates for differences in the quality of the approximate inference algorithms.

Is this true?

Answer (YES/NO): YES